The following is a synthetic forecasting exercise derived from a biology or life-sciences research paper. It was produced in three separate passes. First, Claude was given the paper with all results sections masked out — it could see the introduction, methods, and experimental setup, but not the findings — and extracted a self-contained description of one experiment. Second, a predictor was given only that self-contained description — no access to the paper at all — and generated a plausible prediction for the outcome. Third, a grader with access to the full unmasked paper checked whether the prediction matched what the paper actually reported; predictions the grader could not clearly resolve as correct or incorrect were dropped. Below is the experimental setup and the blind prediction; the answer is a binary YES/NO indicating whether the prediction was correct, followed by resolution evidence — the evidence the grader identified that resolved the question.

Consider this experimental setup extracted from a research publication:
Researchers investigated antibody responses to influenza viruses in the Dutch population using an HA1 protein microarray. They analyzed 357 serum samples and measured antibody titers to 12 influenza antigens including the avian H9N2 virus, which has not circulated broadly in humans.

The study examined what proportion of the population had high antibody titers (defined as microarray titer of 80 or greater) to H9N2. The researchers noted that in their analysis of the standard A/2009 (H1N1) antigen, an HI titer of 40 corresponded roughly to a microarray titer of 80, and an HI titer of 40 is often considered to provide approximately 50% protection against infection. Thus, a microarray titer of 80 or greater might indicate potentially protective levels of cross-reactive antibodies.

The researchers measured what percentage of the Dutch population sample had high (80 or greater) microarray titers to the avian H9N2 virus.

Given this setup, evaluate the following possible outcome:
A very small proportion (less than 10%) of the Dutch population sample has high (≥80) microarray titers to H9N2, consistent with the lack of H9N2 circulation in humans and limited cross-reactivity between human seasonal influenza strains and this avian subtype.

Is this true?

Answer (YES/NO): NO